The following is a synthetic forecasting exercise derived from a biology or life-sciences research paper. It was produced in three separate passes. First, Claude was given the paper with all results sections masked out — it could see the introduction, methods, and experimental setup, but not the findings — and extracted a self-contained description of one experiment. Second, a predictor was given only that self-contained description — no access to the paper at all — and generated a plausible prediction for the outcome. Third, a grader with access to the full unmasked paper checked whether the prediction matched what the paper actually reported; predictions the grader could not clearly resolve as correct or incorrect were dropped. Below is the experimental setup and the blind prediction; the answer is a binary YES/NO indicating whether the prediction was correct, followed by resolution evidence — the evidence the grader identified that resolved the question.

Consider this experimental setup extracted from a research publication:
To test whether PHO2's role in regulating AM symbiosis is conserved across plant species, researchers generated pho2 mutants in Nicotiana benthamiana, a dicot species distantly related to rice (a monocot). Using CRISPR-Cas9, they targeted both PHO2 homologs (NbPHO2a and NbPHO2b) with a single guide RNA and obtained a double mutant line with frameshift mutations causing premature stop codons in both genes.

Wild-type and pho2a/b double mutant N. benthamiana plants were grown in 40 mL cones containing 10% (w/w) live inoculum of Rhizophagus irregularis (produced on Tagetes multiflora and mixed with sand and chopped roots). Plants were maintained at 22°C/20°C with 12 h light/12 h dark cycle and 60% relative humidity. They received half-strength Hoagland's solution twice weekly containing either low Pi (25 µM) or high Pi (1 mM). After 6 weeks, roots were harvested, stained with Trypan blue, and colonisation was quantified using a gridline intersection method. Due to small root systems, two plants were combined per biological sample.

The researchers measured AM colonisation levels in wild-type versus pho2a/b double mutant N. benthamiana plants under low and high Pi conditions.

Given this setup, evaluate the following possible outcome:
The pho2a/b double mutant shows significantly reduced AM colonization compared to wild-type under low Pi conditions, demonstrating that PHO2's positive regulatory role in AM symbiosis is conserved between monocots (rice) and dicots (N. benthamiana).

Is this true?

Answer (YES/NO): NO